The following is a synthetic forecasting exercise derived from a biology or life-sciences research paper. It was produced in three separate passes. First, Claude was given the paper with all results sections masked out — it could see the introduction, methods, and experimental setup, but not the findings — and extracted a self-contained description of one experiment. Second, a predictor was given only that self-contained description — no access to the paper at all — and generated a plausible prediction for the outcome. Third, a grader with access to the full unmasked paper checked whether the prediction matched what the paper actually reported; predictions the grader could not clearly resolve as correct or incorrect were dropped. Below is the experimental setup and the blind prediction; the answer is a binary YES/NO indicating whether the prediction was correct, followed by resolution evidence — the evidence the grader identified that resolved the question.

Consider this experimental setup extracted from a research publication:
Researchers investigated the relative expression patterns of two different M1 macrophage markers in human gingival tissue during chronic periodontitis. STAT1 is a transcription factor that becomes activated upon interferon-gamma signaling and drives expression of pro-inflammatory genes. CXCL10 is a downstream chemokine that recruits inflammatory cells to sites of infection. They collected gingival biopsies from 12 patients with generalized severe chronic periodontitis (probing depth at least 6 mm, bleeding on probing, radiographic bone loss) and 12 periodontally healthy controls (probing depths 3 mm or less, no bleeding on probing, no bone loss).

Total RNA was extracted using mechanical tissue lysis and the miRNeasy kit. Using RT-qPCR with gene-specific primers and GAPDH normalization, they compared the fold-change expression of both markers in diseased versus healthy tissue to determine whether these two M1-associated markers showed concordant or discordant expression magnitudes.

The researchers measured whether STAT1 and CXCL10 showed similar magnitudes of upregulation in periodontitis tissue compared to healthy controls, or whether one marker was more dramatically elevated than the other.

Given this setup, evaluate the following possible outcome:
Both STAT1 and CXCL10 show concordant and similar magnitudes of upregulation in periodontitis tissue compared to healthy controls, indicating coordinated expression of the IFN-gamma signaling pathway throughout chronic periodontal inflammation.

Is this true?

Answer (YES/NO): YES